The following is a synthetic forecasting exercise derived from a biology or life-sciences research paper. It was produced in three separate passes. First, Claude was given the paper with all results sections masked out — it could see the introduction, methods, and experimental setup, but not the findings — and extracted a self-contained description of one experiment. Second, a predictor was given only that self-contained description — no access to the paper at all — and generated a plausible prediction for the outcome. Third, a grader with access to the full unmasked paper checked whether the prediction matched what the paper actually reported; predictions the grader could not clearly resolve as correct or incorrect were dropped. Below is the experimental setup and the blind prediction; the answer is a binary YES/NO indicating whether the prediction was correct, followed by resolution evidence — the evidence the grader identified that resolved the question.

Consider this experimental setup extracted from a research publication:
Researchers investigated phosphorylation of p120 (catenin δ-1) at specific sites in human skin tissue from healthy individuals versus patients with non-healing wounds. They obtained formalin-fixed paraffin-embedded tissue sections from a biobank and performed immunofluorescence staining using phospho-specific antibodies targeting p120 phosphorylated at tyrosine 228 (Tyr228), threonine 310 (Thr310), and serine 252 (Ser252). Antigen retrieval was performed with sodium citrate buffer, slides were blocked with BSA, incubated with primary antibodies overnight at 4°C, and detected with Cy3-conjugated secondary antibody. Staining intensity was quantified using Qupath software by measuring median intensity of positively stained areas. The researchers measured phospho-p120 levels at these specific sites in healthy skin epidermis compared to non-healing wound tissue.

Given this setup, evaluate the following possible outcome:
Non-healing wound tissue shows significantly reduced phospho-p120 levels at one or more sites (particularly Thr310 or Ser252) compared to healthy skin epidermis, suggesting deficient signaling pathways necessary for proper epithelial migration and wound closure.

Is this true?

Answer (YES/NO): NO